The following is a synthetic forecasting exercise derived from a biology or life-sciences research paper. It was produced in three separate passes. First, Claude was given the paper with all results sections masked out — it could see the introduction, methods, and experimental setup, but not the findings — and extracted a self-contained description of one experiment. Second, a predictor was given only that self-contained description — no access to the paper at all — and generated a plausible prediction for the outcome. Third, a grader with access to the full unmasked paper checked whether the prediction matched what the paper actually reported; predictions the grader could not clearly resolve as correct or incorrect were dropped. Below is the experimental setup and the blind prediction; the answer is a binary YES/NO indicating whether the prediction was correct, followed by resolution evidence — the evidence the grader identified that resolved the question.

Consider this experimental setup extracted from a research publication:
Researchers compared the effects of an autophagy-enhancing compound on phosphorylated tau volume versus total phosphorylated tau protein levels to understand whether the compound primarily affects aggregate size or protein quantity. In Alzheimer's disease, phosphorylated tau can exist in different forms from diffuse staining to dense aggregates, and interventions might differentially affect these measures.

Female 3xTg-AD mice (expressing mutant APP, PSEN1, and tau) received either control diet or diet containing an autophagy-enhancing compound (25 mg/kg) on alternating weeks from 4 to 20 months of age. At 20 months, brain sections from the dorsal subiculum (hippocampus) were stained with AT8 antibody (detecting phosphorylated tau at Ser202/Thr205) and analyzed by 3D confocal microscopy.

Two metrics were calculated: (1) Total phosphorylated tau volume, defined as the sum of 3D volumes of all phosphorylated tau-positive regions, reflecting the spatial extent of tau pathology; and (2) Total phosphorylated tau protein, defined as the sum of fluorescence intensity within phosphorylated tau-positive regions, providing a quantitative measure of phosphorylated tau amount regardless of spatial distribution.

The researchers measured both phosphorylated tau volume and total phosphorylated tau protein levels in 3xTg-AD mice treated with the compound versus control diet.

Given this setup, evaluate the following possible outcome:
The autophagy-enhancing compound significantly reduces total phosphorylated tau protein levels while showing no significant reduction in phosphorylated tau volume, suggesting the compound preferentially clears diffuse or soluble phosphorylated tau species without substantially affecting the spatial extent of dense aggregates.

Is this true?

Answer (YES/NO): NO